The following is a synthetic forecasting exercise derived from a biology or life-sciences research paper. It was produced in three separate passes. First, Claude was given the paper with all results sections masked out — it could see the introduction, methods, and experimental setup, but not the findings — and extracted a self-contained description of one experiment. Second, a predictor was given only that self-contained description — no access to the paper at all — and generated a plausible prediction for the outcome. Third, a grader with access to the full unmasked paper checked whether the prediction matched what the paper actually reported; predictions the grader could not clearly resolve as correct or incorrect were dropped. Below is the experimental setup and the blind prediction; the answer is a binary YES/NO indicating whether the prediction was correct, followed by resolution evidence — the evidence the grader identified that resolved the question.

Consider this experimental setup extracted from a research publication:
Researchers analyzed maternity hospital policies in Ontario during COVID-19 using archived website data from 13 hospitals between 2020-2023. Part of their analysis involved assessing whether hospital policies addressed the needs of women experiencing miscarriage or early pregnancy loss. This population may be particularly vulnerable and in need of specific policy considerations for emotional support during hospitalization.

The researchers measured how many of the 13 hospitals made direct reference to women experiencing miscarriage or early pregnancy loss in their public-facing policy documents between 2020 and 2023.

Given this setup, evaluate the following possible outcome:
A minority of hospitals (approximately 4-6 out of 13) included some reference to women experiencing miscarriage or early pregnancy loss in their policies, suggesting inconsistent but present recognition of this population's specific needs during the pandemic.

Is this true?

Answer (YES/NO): NO